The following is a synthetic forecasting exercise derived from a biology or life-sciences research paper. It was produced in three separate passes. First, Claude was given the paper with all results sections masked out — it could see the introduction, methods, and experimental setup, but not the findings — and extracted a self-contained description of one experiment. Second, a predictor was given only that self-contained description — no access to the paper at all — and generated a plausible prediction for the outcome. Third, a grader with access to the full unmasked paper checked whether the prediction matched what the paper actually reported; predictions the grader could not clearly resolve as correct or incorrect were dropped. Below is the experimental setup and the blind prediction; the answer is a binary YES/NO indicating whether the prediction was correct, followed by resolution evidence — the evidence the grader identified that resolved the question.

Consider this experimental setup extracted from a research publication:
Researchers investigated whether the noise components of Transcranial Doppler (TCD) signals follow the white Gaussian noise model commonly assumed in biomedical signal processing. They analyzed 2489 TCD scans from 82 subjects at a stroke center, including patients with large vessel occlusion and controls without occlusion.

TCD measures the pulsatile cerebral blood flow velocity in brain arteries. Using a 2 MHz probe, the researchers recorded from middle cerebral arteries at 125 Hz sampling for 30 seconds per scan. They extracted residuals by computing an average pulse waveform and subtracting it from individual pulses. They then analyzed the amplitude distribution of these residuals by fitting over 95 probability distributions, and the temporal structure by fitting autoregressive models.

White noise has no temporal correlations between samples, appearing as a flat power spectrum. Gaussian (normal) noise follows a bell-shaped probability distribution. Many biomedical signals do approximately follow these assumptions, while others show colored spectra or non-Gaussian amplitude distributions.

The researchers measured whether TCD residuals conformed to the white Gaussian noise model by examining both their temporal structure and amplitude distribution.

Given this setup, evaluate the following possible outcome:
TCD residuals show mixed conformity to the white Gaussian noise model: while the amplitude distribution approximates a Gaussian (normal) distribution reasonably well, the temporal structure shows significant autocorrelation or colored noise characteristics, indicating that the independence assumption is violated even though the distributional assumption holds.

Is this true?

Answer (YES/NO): NO